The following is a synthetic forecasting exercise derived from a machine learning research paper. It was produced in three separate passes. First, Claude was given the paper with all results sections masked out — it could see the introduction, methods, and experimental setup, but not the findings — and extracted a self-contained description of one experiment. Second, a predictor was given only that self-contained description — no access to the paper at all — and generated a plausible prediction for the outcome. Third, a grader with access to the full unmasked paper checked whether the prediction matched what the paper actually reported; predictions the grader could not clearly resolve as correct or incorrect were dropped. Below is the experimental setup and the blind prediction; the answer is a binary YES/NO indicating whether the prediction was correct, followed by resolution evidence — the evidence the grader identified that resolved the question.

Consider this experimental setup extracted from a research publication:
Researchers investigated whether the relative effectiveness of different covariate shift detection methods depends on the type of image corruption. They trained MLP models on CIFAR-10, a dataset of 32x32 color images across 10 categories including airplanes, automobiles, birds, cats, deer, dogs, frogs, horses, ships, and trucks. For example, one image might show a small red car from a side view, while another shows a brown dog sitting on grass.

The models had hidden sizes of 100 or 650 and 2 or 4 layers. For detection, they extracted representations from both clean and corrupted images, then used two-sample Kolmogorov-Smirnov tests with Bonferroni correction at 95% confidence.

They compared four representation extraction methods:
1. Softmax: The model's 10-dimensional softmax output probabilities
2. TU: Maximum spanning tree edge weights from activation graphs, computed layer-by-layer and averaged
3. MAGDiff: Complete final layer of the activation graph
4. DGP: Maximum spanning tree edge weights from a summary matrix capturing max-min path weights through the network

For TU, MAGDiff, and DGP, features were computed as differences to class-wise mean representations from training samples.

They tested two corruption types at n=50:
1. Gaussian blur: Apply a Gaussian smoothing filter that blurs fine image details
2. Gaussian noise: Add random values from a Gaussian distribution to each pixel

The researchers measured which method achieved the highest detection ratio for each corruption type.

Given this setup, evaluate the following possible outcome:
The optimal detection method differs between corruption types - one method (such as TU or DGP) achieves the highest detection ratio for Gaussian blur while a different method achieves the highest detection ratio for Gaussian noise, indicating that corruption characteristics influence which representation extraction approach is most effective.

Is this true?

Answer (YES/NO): YES